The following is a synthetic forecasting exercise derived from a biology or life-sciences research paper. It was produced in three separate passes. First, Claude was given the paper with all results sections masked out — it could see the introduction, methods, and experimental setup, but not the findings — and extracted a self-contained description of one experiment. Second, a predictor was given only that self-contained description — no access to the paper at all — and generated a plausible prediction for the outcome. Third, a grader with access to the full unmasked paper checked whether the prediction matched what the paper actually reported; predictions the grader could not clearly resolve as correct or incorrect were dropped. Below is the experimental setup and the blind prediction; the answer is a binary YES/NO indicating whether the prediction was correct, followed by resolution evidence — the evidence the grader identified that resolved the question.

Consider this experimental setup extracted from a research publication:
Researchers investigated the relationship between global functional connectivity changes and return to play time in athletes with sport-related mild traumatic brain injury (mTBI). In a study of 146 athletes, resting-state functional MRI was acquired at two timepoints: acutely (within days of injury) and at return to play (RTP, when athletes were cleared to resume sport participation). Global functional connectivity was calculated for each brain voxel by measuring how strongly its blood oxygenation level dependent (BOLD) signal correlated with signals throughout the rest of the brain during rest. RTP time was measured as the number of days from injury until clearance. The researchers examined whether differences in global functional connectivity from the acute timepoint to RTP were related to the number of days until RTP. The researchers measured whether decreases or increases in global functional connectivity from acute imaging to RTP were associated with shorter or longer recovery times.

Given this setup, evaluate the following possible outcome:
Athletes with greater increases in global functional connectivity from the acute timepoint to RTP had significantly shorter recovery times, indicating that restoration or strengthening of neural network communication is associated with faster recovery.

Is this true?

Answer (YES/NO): NO